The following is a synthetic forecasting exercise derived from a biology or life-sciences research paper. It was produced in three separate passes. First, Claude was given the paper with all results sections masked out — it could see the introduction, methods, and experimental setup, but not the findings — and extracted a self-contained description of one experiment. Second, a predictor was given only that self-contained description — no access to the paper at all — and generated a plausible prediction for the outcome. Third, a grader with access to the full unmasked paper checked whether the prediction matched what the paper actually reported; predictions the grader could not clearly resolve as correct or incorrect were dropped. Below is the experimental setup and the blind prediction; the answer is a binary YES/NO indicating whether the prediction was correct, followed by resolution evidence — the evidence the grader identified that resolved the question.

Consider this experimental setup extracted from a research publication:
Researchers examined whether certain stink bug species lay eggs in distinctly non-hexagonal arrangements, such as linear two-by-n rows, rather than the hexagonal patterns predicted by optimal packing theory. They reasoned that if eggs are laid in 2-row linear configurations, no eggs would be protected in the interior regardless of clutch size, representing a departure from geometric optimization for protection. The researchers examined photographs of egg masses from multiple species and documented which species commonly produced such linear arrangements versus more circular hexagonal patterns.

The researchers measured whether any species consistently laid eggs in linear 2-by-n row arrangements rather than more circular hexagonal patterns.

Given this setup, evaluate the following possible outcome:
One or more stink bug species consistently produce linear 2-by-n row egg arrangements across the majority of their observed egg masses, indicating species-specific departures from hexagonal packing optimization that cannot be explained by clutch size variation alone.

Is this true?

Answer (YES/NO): NO